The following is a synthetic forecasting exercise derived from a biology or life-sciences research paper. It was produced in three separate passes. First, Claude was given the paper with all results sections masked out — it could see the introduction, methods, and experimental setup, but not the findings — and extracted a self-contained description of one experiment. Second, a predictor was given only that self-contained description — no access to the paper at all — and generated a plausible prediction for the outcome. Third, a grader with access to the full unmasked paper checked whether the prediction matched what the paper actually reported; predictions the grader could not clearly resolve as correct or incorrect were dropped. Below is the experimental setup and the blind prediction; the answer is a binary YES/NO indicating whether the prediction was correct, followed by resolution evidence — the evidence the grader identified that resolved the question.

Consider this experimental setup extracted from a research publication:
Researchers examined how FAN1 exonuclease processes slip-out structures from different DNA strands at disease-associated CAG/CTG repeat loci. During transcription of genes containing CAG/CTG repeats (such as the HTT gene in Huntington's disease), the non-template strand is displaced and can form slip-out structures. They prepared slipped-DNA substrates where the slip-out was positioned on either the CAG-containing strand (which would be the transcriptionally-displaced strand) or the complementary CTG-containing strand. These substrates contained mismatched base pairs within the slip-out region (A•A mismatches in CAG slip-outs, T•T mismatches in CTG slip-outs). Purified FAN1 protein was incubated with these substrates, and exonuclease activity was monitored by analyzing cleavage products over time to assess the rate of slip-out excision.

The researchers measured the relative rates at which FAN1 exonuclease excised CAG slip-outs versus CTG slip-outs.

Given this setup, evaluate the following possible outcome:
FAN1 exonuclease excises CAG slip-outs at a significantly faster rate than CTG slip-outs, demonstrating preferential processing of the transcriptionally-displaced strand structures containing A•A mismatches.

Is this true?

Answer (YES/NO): NO